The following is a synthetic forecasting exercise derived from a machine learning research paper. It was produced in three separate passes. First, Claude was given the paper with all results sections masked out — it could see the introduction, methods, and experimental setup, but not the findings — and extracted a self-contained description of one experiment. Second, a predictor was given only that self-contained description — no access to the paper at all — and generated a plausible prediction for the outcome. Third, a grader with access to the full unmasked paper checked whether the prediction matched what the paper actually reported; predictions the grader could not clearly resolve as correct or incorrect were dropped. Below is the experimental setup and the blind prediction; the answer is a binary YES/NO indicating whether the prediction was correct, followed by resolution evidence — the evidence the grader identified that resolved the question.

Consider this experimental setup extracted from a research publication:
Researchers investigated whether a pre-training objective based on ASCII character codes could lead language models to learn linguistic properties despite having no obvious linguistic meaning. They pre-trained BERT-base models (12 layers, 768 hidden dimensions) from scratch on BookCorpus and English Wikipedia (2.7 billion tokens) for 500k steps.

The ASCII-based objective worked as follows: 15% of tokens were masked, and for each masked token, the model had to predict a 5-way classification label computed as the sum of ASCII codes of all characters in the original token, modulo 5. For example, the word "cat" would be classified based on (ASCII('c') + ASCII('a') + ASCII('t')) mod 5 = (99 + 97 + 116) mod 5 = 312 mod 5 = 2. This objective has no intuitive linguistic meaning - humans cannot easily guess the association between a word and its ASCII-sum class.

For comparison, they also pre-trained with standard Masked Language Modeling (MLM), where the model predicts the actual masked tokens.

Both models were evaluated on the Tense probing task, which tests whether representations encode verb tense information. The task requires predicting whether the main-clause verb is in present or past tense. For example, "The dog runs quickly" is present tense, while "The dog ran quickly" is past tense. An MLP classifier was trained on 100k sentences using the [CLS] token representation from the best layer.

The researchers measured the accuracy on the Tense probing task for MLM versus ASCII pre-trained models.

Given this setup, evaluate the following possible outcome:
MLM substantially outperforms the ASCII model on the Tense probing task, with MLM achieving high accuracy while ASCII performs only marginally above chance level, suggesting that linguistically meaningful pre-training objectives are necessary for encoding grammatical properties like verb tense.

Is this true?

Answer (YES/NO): NO